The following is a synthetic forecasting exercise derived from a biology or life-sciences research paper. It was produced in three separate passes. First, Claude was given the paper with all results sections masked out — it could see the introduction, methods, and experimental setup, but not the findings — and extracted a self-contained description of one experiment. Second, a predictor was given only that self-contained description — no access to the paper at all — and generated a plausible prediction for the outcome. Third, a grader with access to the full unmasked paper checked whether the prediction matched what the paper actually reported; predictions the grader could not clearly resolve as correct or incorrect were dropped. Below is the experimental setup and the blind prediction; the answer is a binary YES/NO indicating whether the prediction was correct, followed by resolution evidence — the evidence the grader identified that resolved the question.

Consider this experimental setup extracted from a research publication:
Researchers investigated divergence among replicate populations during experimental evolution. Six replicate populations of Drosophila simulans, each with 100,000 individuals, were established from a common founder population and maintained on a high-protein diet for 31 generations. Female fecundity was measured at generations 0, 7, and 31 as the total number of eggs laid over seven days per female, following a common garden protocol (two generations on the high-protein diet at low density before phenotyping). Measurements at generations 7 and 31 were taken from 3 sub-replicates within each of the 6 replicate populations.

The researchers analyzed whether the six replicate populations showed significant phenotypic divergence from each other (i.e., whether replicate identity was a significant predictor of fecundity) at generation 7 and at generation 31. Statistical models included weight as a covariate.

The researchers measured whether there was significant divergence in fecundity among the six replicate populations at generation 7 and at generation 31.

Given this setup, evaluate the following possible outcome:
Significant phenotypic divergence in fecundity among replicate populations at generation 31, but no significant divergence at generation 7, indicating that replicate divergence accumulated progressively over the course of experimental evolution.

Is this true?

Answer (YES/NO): NO